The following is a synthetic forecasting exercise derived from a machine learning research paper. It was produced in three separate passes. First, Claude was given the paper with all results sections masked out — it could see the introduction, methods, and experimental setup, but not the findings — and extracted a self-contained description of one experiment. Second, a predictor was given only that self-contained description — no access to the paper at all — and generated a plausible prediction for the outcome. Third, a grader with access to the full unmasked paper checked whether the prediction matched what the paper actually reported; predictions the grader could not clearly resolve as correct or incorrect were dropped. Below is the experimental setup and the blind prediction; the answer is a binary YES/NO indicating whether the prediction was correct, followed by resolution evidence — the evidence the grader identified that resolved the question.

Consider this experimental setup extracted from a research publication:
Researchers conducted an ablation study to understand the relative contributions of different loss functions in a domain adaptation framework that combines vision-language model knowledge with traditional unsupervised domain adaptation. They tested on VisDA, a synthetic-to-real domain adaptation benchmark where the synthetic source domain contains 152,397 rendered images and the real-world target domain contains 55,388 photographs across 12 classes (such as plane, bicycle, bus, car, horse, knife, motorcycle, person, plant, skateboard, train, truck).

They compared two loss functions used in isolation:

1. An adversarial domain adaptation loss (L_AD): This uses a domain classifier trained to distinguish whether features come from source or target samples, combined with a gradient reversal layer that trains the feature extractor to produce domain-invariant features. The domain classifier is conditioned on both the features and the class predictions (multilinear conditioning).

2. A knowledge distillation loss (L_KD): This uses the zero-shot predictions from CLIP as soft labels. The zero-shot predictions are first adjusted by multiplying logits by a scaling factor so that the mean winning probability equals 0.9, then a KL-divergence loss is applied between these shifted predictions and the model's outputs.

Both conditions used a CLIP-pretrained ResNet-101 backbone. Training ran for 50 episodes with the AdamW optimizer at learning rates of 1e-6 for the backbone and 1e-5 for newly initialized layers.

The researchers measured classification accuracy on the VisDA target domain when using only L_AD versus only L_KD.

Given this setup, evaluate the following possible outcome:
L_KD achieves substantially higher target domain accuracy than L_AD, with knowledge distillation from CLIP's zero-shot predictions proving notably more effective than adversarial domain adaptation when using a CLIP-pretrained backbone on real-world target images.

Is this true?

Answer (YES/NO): YES